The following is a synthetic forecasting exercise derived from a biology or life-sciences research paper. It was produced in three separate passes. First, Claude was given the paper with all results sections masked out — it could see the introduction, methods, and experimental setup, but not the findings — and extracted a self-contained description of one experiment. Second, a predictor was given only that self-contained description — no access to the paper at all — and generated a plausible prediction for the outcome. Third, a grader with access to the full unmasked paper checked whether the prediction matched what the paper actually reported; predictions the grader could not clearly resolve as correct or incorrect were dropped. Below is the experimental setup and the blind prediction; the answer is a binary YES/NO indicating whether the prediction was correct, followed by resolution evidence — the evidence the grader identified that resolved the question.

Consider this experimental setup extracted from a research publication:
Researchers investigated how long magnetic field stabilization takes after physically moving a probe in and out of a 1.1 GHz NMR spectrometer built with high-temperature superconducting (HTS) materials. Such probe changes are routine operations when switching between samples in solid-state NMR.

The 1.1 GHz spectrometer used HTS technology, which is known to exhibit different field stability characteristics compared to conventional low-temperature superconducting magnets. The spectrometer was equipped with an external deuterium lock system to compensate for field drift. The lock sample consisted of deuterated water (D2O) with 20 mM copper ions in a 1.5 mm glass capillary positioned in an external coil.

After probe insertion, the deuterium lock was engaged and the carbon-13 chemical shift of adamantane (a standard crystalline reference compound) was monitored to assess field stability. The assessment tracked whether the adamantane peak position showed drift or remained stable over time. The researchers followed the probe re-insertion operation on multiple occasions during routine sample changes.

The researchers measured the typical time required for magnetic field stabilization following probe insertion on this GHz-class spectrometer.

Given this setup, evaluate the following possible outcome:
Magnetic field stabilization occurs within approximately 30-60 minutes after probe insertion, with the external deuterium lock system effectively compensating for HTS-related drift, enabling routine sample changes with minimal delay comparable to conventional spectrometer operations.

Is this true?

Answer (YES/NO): NO